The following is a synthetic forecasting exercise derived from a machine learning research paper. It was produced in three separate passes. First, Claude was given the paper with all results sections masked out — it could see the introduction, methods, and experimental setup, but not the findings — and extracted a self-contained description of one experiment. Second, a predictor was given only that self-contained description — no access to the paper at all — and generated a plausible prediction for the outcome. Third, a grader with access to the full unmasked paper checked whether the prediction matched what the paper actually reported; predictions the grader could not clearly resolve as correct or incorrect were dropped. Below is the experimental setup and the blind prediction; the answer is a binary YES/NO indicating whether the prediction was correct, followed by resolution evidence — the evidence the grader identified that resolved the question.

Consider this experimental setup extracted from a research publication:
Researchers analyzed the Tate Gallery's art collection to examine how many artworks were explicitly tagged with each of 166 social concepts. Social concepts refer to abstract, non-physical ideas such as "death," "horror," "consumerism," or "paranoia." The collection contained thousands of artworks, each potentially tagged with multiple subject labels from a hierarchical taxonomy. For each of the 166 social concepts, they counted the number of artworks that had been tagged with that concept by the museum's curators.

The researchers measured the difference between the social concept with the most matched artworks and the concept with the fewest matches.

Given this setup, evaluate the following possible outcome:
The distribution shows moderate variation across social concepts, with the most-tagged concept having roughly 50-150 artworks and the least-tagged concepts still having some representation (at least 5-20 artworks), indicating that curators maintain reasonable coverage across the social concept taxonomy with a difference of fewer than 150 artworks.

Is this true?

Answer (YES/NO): NO